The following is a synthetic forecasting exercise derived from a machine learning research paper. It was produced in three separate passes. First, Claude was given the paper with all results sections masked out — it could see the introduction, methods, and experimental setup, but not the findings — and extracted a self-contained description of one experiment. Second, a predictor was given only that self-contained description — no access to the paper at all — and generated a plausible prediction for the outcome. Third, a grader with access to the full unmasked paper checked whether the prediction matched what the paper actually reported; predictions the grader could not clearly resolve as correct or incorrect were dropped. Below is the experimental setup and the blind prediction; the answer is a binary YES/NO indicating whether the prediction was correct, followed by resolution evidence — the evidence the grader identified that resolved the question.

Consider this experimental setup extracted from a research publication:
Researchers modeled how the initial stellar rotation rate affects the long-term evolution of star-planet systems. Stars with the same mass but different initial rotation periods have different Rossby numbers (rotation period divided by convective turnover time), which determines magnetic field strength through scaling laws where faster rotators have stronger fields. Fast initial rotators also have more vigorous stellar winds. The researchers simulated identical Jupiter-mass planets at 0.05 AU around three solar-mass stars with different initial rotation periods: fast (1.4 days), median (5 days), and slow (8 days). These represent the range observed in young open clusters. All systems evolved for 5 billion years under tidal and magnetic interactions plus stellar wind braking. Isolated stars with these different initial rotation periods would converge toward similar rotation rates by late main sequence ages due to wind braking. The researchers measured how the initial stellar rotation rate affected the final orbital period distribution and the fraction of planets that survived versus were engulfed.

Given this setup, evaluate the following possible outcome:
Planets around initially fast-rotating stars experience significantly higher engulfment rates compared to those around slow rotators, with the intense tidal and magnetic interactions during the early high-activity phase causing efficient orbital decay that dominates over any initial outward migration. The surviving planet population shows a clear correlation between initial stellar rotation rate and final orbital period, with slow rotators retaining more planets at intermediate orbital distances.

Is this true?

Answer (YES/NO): NO